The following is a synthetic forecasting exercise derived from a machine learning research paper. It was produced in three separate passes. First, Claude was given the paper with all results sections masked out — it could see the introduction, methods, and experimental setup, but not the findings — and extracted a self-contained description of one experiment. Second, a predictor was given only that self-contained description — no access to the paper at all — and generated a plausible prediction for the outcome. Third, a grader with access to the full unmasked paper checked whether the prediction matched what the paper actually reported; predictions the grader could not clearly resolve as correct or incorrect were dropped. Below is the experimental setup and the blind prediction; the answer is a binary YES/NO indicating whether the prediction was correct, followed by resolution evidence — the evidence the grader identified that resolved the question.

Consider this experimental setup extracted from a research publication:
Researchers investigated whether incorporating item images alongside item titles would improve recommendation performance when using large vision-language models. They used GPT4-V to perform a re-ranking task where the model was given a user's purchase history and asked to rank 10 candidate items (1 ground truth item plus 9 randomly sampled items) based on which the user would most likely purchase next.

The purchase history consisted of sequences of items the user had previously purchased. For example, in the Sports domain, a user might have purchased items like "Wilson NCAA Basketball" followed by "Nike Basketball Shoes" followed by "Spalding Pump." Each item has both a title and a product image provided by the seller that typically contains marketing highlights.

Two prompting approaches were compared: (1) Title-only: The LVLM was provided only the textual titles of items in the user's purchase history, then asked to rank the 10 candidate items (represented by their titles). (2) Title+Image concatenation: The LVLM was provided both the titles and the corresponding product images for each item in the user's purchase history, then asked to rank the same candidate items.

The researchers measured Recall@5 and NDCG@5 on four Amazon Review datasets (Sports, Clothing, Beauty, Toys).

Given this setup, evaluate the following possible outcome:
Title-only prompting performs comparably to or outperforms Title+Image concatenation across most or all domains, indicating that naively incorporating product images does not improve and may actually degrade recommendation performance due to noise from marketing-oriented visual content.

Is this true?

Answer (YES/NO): YES